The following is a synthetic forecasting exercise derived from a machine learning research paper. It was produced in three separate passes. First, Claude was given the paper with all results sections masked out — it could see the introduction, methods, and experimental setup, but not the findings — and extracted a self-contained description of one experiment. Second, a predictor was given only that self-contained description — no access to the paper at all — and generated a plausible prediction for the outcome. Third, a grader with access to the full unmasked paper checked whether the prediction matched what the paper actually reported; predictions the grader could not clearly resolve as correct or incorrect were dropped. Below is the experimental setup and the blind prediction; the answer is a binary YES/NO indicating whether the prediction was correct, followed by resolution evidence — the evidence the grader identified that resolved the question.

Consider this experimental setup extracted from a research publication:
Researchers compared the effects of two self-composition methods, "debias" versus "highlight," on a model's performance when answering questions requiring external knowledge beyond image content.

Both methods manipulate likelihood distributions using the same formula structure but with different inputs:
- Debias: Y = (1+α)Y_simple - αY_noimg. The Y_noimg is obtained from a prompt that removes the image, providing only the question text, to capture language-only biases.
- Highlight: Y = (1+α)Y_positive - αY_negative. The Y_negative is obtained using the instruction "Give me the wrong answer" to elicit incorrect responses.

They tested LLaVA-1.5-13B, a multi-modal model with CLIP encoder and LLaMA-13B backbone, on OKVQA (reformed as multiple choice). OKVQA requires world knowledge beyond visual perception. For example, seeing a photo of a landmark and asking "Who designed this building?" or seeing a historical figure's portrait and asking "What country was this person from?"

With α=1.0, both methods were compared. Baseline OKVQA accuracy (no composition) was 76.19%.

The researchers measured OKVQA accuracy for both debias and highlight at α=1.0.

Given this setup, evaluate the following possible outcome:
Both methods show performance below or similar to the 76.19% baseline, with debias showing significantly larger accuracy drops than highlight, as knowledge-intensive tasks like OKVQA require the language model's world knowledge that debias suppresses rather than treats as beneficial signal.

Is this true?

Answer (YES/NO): NO